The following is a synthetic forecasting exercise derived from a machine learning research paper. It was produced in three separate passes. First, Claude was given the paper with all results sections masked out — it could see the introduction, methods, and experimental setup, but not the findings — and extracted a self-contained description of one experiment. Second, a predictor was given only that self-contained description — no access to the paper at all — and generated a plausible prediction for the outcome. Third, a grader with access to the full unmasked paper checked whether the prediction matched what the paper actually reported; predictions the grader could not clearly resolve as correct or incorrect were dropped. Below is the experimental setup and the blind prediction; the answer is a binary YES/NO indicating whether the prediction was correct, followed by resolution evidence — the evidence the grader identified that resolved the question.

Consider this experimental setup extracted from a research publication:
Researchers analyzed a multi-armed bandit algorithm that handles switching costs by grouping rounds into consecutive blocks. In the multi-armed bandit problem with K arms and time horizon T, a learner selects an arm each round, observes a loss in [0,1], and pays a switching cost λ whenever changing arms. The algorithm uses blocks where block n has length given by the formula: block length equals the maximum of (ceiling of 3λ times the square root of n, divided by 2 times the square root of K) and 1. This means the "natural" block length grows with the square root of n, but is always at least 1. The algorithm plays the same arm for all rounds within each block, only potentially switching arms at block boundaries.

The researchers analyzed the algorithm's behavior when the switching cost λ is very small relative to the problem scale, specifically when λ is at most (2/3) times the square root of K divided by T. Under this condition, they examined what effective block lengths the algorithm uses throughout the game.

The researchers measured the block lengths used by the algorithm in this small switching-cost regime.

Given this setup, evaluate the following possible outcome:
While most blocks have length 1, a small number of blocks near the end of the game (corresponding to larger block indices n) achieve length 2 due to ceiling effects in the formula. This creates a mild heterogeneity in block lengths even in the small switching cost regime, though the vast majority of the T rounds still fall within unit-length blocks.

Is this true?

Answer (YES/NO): NO